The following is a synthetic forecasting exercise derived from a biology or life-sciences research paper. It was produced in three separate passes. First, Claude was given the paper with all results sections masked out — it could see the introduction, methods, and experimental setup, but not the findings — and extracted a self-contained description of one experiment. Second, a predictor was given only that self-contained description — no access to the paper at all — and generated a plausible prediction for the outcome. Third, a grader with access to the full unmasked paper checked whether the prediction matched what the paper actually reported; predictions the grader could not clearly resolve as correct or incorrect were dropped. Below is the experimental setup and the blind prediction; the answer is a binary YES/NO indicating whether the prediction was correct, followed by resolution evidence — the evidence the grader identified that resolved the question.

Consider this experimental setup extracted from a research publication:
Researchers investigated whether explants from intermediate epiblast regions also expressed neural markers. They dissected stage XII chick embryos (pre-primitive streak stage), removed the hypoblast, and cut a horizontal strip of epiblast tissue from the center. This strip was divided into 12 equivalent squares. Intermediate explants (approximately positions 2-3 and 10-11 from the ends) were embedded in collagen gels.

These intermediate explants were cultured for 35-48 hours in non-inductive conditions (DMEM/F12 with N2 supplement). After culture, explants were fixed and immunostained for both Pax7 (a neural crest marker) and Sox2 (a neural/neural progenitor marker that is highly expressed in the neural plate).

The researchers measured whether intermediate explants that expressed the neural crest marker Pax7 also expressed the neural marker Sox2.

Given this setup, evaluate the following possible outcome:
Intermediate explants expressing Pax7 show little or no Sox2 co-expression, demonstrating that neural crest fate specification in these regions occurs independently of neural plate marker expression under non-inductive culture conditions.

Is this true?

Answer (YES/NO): YES